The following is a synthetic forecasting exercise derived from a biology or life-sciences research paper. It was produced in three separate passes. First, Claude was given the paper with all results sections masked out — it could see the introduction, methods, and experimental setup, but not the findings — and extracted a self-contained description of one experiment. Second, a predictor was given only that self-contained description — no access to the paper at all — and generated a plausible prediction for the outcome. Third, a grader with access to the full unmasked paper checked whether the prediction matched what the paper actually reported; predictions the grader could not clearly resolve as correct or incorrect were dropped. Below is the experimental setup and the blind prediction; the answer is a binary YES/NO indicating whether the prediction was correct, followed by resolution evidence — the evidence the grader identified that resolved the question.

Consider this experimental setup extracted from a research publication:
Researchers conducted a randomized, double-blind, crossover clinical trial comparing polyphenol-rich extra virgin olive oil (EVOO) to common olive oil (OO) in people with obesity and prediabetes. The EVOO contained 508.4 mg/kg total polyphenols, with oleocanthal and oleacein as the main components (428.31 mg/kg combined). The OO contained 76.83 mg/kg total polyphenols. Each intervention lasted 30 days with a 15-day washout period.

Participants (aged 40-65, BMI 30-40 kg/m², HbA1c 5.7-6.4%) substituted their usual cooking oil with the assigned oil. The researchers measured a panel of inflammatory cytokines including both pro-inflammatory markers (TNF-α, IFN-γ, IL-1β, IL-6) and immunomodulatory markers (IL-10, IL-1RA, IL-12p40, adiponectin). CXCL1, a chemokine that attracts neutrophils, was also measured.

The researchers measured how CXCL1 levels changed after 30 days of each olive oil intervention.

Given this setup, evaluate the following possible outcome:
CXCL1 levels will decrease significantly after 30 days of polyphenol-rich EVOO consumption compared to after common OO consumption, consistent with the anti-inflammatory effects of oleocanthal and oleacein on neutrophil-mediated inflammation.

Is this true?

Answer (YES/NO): NO